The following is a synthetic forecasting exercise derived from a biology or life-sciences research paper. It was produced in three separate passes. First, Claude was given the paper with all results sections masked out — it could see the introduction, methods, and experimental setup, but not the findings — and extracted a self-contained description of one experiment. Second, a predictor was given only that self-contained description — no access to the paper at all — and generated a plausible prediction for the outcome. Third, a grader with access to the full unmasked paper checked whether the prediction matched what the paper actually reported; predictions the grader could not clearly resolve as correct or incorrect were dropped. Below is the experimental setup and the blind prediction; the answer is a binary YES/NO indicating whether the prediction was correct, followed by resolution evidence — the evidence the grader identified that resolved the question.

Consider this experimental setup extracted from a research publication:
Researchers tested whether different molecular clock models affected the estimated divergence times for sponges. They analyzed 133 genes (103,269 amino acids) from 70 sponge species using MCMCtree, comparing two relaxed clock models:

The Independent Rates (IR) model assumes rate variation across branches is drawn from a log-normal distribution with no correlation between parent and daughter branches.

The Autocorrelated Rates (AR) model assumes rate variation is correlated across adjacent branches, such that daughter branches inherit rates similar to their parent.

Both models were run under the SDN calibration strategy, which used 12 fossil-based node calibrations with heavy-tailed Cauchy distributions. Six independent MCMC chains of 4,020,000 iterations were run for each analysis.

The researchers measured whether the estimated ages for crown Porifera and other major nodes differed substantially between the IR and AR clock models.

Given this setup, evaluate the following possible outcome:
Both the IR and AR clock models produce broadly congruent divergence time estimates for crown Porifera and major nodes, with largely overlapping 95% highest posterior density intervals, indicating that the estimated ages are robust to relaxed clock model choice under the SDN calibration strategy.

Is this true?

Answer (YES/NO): YES